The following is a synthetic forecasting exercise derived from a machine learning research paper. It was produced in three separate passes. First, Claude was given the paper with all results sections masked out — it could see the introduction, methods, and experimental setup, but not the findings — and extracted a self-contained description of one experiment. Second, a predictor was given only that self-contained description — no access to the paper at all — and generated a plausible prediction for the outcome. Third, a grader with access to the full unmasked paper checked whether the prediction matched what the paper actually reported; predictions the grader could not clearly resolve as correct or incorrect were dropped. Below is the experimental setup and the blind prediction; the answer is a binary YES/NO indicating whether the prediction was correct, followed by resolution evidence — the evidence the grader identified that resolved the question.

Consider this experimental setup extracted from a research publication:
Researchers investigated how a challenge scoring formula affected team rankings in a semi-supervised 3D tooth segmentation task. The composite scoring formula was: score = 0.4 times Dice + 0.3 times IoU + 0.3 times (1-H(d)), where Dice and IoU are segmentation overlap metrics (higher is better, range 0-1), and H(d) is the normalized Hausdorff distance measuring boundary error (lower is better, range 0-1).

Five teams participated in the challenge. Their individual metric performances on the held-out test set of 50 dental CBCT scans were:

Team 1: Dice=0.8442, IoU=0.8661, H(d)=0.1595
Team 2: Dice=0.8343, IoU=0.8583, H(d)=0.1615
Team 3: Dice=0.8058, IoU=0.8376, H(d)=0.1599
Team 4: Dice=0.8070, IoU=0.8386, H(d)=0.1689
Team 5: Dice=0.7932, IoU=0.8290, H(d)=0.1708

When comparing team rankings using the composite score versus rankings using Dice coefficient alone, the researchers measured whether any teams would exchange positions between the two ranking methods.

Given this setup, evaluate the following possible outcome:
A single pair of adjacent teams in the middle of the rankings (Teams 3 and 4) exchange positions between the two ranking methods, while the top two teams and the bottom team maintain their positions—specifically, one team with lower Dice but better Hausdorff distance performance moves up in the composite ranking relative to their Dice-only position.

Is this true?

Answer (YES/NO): YES